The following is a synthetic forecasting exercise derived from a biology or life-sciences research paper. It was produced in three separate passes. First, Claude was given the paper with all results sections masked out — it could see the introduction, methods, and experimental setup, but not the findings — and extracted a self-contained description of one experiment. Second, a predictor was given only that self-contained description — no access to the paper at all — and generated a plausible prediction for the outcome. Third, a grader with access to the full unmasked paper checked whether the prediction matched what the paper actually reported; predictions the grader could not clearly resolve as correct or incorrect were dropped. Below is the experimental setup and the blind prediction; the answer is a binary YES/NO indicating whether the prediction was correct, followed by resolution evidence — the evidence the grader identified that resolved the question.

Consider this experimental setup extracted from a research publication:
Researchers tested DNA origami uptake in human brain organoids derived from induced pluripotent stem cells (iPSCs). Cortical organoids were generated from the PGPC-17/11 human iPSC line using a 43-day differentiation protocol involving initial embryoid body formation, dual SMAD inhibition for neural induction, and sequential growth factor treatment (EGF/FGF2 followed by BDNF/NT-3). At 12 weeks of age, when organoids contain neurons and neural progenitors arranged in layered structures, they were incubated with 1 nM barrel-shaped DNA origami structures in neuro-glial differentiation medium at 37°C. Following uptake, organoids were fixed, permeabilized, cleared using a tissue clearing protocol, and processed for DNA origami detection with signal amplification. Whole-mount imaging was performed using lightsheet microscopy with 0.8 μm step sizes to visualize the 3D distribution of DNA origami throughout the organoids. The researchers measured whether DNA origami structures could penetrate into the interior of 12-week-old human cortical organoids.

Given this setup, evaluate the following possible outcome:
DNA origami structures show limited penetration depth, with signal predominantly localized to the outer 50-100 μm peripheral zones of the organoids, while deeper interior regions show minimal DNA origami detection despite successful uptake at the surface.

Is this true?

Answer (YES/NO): NO